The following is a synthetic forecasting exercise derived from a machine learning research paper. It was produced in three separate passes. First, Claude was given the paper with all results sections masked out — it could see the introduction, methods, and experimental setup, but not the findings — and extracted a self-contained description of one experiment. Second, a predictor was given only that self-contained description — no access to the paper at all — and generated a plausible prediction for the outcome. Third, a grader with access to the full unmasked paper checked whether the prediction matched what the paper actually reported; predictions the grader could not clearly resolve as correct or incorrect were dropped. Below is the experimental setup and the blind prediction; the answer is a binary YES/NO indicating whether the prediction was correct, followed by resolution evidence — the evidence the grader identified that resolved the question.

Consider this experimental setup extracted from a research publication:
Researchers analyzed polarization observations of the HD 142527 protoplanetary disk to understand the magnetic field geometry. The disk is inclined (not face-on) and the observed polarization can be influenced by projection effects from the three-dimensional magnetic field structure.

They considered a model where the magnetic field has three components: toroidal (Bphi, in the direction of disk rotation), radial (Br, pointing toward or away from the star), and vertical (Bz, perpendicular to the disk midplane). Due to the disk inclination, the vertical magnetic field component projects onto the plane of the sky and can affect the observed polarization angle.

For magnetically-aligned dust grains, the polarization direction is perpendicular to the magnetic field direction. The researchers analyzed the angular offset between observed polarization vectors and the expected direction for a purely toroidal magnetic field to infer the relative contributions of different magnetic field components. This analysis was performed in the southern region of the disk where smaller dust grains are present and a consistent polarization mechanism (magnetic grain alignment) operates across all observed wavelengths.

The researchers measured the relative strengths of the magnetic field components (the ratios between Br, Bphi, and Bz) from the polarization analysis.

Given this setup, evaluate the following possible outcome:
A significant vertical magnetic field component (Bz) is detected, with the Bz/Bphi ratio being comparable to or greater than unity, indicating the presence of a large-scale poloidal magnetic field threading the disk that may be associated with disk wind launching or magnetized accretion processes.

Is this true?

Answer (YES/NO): NO